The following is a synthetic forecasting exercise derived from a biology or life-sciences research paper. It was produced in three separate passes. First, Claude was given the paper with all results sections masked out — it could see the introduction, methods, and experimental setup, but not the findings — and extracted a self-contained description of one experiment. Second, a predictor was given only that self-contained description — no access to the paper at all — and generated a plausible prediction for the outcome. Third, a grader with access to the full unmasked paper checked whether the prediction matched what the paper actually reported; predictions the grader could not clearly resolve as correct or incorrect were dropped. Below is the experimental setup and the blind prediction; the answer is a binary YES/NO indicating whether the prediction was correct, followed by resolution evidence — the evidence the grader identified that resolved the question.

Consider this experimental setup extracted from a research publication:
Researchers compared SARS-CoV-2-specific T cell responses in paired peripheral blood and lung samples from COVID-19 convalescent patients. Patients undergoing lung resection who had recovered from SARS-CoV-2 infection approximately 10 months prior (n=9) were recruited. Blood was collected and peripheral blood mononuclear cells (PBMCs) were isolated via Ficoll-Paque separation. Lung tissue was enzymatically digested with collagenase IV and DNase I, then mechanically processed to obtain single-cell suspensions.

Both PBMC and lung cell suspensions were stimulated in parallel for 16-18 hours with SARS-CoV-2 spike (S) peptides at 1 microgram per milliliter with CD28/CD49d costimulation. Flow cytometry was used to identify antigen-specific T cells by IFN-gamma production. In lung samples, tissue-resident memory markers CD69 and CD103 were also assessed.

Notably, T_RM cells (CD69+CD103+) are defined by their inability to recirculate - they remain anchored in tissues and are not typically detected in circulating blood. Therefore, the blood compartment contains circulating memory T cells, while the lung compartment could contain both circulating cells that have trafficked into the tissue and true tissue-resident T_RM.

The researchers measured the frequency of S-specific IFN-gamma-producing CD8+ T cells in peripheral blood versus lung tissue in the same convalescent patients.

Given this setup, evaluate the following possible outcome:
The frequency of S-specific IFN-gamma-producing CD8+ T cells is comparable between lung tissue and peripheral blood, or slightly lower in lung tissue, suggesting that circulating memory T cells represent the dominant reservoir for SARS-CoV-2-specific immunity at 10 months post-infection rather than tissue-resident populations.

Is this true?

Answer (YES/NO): NO